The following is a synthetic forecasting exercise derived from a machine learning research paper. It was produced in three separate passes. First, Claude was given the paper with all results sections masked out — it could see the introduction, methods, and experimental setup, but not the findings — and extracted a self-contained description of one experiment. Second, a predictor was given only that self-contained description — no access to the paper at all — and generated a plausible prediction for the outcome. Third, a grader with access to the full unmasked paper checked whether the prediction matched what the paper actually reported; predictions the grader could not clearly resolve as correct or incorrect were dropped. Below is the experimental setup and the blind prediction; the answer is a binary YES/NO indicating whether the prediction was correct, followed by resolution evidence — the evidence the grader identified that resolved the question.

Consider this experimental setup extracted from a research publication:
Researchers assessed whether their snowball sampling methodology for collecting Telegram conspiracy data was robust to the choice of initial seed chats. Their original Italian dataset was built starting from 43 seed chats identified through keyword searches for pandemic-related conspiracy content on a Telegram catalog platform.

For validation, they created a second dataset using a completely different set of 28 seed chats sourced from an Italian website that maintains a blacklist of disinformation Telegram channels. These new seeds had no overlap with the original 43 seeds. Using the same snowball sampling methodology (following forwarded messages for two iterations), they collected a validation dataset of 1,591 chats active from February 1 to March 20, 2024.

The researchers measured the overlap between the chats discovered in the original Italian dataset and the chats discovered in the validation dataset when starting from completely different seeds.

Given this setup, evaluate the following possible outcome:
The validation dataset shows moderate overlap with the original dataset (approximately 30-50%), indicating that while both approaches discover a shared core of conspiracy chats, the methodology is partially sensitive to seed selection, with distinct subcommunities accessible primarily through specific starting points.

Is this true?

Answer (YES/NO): NO